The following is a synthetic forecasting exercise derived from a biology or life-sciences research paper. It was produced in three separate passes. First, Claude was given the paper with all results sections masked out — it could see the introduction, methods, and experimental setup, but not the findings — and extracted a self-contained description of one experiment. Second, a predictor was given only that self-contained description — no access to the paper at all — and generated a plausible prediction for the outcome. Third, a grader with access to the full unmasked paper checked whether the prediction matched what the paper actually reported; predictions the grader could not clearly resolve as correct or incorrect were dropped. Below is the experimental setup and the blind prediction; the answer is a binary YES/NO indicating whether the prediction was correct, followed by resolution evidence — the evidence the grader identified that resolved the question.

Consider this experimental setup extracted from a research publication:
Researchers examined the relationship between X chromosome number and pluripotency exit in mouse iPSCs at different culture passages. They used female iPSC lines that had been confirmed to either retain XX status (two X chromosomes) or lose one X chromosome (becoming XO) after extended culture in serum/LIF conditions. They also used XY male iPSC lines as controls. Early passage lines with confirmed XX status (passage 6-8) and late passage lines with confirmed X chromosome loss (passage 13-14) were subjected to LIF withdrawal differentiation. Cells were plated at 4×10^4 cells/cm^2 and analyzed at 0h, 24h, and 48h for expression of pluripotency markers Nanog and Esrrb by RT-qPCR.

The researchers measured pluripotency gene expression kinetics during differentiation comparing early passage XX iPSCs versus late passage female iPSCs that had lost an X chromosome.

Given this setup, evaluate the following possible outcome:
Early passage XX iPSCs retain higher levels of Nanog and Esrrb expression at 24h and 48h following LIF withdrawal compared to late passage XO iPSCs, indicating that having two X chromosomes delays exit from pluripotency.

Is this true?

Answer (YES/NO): YES